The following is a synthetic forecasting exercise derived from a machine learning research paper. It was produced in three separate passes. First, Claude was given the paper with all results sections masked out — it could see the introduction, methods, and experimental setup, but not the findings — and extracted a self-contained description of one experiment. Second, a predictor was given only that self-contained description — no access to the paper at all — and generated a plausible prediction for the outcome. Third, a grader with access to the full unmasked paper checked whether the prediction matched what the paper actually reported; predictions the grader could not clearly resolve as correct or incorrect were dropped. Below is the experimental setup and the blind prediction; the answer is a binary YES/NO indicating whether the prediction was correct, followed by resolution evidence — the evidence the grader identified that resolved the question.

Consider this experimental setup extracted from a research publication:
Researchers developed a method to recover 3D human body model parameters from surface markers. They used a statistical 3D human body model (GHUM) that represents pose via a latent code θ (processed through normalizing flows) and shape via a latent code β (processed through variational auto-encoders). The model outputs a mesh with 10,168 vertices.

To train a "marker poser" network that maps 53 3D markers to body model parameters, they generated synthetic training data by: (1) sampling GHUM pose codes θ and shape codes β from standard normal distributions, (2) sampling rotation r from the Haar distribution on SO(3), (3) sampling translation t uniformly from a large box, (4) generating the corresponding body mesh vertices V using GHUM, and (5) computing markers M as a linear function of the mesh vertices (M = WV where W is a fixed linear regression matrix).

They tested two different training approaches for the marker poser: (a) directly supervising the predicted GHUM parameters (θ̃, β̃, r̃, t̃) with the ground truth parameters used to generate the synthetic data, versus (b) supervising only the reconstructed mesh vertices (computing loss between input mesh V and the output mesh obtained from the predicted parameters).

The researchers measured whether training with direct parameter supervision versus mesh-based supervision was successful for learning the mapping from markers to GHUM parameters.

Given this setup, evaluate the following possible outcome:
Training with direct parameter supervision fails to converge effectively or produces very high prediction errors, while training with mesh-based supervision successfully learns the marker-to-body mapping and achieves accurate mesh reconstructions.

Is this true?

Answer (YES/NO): YES